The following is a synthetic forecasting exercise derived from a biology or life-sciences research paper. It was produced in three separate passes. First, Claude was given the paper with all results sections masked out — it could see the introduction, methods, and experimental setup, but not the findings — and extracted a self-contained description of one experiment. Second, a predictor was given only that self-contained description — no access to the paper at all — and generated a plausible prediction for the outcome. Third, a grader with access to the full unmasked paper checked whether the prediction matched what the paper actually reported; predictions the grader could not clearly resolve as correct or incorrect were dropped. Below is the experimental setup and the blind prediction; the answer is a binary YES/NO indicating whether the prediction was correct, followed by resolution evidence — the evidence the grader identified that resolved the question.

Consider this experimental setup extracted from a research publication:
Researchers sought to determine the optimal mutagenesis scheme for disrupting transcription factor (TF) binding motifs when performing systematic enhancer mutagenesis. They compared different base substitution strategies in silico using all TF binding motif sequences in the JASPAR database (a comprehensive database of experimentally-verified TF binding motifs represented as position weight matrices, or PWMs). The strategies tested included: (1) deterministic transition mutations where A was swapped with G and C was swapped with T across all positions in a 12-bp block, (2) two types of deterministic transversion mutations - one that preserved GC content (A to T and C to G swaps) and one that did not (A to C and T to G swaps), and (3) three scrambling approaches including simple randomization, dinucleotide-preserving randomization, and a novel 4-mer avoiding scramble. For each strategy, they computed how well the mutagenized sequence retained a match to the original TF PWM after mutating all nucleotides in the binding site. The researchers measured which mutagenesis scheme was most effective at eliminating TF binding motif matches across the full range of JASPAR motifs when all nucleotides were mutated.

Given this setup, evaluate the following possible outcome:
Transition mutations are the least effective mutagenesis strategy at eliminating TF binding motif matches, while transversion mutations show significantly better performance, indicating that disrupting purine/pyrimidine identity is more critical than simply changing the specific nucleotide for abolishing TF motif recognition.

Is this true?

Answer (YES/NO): NO